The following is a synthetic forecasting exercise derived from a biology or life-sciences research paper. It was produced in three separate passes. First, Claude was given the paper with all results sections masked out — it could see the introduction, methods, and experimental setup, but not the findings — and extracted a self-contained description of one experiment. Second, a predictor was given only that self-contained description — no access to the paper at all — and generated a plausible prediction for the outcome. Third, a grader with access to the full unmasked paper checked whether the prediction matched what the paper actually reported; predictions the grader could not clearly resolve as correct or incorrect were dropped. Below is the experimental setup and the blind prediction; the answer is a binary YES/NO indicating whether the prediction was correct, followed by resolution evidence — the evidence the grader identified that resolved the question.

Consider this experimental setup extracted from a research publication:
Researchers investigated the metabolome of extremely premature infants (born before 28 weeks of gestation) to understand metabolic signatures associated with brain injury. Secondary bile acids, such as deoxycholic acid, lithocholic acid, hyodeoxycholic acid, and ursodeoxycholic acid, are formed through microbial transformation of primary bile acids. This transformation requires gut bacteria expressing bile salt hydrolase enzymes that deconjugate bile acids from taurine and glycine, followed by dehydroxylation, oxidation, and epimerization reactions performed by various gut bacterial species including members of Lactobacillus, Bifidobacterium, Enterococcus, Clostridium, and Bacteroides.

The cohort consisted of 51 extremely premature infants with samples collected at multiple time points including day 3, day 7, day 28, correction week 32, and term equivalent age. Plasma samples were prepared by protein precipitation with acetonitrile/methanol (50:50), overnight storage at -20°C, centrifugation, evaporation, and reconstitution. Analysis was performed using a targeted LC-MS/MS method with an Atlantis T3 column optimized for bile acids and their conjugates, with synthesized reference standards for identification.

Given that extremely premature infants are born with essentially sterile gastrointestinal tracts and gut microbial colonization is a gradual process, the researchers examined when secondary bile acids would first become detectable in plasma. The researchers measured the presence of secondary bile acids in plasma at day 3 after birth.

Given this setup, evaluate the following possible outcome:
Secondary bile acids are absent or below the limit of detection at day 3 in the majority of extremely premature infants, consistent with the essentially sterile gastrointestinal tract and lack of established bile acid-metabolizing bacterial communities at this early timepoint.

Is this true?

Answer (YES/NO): NO